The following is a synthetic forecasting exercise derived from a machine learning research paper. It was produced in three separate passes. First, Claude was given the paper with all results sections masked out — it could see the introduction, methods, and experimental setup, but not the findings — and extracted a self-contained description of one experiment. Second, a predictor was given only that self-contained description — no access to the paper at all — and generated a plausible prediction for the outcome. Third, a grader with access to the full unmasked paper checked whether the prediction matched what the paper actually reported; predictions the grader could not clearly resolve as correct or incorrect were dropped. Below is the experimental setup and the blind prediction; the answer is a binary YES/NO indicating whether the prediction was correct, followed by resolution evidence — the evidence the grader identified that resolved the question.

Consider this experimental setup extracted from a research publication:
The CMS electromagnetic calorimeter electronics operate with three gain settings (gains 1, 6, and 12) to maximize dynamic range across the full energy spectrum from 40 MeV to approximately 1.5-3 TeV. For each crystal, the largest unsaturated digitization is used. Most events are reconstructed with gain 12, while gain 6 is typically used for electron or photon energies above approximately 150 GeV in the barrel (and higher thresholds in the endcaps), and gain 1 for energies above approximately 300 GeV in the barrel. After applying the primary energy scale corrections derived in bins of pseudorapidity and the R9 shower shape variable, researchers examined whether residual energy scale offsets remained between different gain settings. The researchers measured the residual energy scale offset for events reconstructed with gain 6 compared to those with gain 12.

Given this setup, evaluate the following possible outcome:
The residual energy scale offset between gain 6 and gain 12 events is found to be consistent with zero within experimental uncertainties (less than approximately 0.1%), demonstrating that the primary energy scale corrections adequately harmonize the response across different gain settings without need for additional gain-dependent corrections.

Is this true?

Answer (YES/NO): NO